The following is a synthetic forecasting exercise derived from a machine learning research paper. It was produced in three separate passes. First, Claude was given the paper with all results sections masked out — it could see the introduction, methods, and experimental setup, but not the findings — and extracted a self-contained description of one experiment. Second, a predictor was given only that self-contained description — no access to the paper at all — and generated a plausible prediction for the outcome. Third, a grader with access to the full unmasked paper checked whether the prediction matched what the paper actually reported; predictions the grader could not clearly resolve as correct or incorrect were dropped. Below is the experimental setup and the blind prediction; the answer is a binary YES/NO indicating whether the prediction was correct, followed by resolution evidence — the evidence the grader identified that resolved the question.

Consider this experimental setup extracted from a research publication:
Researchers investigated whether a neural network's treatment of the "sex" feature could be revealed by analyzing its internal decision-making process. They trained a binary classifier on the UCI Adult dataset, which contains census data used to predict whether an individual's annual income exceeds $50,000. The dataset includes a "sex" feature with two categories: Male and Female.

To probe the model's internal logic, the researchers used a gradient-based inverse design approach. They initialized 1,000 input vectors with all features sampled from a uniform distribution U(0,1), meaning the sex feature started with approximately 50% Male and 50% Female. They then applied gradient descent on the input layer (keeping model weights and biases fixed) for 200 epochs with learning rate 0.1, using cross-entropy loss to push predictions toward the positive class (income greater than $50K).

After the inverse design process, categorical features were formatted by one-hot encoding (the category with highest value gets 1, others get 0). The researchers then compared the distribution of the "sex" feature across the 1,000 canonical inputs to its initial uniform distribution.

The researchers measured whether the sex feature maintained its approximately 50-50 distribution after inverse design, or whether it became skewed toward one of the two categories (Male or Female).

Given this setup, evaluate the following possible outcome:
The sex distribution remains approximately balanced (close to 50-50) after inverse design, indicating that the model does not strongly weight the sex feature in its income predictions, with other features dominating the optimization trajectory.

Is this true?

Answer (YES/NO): NO